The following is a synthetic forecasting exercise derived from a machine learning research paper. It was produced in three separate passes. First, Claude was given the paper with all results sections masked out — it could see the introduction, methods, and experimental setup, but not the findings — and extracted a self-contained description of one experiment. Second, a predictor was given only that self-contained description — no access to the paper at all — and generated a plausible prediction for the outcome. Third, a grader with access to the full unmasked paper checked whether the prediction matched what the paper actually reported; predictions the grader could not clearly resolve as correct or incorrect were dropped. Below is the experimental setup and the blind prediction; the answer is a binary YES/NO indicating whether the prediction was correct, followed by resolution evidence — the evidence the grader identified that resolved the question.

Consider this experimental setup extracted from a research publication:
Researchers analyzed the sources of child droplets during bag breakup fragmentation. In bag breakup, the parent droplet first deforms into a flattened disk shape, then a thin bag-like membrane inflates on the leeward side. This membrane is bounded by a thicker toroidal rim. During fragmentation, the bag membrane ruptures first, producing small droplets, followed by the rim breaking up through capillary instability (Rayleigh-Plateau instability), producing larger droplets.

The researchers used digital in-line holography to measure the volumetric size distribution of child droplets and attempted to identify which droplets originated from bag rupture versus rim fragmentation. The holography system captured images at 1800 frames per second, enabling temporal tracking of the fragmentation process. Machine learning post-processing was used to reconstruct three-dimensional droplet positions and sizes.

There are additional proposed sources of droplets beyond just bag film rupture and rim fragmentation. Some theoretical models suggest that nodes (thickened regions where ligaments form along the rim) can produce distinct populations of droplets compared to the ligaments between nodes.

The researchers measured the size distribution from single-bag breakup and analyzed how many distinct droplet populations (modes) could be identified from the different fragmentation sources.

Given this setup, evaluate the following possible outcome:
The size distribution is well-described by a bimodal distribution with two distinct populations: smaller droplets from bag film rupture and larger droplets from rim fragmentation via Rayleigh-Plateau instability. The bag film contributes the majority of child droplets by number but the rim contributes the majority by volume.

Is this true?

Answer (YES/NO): NO